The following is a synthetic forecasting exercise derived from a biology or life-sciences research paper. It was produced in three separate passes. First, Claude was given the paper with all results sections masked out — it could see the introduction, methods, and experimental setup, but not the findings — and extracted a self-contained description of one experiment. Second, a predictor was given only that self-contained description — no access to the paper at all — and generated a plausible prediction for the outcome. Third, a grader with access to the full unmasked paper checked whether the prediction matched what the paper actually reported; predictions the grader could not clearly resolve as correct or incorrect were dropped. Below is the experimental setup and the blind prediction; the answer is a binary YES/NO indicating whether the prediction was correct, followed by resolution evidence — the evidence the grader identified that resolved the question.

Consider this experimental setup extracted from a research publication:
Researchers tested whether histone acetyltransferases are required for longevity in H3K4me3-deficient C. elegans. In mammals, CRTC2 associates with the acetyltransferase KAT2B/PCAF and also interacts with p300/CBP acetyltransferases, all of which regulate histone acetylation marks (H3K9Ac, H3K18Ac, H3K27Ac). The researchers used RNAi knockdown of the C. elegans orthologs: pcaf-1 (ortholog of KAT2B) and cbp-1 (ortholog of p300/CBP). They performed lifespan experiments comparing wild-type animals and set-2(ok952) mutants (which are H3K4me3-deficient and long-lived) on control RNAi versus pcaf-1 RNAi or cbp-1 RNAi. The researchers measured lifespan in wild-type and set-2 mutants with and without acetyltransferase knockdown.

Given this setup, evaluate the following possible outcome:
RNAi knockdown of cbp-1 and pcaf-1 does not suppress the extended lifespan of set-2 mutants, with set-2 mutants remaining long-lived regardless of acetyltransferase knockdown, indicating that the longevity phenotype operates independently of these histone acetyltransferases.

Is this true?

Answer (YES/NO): NO